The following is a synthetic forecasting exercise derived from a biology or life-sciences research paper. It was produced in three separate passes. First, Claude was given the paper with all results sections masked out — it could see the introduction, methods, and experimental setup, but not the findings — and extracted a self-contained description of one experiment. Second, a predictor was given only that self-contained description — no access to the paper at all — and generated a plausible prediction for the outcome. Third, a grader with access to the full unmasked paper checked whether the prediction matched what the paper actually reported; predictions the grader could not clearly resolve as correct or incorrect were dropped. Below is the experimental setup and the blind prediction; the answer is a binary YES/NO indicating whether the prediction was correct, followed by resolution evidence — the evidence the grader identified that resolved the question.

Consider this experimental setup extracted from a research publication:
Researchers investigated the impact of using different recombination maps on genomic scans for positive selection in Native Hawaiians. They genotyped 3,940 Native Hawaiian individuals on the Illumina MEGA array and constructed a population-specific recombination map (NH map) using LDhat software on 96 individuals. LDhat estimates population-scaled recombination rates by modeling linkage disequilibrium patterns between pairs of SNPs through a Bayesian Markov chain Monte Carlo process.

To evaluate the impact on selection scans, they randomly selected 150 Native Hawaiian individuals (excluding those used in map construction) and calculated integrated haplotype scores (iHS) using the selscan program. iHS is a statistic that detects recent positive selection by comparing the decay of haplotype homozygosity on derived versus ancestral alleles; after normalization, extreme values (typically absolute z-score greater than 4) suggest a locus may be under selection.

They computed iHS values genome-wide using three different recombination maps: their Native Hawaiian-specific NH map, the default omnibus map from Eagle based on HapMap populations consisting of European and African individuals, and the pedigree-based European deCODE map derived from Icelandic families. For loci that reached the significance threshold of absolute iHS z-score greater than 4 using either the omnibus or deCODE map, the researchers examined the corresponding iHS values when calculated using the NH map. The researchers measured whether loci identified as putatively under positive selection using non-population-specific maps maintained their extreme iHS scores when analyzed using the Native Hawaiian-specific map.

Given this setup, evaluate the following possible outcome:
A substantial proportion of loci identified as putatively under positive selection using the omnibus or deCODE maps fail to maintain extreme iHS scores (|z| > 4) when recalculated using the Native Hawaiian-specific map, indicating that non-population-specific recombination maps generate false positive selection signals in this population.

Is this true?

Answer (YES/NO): YES